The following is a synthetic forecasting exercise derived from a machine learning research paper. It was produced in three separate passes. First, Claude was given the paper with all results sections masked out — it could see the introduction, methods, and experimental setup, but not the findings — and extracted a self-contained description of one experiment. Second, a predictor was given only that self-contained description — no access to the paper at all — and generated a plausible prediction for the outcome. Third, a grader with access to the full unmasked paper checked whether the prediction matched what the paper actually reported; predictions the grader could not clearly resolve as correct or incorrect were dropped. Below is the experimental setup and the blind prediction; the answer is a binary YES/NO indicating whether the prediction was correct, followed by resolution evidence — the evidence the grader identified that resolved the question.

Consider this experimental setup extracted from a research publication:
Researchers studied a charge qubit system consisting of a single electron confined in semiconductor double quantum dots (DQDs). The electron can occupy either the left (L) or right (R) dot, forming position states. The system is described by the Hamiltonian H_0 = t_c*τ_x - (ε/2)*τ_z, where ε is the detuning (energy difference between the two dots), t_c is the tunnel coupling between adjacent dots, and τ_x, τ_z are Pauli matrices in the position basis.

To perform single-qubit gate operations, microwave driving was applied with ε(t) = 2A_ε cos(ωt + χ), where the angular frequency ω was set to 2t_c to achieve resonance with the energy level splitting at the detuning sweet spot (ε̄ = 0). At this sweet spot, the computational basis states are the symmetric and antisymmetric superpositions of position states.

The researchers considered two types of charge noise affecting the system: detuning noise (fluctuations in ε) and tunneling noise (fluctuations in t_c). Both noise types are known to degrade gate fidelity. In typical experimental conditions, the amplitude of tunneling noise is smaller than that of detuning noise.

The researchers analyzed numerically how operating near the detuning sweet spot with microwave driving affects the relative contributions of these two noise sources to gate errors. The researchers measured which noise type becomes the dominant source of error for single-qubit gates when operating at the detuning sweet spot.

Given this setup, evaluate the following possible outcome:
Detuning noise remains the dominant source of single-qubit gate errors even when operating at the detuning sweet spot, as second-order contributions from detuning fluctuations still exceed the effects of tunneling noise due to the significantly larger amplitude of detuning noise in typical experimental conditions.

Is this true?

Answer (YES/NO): NO